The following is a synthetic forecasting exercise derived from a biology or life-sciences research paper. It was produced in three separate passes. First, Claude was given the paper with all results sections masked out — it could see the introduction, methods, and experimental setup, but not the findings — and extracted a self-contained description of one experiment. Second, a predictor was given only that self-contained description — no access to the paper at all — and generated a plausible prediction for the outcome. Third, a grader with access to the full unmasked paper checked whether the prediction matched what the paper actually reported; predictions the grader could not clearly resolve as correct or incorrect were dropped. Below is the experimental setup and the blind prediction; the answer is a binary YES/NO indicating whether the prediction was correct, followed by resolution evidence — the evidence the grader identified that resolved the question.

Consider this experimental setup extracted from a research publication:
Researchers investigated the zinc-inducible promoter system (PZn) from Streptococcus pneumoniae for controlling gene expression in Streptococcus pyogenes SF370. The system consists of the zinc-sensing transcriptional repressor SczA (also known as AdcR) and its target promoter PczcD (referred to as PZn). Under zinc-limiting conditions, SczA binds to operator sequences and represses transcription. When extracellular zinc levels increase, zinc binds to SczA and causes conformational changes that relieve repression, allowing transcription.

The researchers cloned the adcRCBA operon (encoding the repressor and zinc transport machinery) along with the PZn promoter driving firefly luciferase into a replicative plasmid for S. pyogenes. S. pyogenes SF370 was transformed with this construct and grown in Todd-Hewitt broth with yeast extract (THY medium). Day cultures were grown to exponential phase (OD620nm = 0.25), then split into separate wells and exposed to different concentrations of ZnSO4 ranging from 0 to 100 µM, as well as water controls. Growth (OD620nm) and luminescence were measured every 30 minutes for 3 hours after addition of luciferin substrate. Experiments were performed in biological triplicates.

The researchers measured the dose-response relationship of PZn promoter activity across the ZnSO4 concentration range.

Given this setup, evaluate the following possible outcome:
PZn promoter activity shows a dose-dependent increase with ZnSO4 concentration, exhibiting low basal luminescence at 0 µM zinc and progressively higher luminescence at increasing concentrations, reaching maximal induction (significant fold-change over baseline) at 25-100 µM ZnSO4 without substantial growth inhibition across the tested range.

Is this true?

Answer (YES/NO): NO